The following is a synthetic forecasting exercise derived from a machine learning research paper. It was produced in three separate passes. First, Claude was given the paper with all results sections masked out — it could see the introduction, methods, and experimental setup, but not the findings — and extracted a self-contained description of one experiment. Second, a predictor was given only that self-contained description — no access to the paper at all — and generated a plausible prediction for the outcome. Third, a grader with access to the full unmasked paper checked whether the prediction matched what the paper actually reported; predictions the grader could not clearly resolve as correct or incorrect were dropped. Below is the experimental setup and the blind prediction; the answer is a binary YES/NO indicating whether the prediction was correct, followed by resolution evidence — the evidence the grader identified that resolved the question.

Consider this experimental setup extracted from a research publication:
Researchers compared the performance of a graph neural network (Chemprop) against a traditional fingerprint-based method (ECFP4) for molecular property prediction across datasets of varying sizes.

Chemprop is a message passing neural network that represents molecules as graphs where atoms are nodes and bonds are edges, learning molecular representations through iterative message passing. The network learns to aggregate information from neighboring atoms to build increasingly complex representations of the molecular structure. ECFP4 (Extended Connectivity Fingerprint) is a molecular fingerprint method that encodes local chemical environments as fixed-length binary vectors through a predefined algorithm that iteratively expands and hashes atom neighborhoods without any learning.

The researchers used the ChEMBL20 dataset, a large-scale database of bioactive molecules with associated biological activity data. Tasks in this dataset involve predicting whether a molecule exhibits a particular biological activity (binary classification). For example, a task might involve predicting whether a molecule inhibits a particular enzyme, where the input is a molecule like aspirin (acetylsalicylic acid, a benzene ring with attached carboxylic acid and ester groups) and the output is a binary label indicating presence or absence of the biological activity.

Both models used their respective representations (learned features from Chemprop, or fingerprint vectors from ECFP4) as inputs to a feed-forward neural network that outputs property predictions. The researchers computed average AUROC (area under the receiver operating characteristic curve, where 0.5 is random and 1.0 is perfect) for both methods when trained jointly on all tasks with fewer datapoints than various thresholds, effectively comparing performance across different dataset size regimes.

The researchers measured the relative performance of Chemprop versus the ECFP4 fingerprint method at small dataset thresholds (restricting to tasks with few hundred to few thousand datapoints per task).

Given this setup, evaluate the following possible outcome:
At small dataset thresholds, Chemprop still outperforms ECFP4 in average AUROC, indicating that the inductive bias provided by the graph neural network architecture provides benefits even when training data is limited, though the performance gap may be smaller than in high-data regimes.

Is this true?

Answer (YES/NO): NO